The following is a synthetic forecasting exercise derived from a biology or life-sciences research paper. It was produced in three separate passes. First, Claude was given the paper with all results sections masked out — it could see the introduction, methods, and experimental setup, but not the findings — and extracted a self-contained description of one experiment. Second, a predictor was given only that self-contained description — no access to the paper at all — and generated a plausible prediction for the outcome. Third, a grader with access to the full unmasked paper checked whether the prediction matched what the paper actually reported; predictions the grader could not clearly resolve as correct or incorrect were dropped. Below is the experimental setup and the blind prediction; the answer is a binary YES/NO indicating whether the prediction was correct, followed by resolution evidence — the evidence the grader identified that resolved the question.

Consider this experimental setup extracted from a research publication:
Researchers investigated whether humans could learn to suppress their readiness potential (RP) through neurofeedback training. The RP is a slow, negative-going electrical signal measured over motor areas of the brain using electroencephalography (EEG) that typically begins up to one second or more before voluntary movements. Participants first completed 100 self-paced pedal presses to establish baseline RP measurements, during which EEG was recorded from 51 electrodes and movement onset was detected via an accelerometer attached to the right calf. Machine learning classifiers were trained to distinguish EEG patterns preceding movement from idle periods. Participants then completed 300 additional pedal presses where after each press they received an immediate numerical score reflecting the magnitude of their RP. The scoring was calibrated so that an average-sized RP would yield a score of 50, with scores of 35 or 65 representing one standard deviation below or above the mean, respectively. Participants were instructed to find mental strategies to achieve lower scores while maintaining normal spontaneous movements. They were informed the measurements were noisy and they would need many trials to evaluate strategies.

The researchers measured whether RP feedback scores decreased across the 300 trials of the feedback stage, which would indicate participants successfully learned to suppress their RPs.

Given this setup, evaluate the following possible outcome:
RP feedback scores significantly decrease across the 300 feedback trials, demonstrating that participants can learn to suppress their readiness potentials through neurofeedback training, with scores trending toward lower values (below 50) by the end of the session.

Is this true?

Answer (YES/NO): NO